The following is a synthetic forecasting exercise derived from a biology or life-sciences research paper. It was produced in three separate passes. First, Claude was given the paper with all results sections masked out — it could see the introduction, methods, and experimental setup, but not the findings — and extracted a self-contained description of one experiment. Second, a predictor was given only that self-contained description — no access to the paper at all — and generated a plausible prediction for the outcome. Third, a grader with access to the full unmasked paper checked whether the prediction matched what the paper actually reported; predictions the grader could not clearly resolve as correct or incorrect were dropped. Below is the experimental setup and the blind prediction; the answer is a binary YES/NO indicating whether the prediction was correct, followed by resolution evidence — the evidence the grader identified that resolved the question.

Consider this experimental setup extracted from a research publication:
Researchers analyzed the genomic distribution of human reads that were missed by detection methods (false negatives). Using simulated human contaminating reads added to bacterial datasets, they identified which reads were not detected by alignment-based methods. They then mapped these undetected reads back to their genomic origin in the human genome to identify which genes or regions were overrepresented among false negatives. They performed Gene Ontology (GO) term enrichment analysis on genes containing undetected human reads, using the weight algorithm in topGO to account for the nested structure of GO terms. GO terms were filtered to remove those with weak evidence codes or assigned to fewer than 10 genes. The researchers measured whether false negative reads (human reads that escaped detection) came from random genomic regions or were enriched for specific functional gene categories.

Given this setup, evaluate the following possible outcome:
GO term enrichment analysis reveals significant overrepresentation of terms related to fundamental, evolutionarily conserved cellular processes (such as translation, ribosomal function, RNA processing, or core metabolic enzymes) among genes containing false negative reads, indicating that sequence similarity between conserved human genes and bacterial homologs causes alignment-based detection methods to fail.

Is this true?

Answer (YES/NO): NO